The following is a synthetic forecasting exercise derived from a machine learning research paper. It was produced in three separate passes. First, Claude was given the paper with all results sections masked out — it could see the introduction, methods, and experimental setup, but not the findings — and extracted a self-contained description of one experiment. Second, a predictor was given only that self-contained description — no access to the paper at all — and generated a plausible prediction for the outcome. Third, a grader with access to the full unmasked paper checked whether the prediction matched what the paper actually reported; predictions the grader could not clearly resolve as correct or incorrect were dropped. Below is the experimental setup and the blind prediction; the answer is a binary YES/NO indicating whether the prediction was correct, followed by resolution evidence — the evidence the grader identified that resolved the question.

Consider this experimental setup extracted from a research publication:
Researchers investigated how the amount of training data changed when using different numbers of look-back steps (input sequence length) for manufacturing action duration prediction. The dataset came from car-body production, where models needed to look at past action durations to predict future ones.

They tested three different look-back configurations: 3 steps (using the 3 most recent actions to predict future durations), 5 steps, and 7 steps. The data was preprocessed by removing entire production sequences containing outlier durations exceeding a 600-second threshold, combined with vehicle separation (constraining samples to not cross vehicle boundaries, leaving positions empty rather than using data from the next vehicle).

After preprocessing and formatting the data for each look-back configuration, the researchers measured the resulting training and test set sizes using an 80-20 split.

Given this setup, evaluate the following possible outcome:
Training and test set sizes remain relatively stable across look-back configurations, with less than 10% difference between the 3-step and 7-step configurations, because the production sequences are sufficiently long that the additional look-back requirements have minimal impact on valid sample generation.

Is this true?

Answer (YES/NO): NO